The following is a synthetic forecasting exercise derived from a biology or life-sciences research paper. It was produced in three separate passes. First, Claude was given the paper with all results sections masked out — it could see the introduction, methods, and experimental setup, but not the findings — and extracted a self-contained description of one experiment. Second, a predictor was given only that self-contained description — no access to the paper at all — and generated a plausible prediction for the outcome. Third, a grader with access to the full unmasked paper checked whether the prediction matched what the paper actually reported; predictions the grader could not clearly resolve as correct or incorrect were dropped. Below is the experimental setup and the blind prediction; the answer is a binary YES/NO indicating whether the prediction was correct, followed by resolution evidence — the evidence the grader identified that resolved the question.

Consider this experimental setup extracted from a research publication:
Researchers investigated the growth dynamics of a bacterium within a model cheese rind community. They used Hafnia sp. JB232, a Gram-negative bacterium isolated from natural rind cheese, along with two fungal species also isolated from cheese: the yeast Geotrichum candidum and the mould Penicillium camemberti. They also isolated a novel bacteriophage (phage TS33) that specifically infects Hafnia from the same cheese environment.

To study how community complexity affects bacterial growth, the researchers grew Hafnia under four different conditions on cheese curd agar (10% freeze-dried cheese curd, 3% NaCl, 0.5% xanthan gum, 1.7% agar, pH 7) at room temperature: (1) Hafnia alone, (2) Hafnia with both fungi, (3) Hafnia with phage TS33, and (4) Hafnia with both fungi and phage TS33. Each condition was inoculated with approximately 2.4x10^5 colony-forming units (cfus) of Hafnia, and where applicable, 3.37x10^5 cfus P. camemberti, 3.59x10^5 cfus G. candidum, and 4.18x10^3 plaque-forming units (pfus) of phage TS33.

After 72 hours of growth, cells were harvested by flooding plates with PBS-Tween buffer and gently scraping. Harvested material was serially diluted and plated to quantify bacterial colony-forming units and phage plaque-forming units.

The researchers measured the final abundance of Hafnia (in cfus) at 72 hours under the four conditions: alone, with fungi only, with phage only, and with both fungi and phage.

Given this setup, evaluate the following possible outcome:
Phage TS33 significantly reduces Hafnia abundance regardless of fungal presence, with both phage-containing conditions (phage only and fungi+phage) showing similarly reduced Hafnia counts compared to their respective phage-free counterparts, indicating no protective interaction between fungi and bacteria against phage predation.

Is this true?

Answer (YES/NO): NO